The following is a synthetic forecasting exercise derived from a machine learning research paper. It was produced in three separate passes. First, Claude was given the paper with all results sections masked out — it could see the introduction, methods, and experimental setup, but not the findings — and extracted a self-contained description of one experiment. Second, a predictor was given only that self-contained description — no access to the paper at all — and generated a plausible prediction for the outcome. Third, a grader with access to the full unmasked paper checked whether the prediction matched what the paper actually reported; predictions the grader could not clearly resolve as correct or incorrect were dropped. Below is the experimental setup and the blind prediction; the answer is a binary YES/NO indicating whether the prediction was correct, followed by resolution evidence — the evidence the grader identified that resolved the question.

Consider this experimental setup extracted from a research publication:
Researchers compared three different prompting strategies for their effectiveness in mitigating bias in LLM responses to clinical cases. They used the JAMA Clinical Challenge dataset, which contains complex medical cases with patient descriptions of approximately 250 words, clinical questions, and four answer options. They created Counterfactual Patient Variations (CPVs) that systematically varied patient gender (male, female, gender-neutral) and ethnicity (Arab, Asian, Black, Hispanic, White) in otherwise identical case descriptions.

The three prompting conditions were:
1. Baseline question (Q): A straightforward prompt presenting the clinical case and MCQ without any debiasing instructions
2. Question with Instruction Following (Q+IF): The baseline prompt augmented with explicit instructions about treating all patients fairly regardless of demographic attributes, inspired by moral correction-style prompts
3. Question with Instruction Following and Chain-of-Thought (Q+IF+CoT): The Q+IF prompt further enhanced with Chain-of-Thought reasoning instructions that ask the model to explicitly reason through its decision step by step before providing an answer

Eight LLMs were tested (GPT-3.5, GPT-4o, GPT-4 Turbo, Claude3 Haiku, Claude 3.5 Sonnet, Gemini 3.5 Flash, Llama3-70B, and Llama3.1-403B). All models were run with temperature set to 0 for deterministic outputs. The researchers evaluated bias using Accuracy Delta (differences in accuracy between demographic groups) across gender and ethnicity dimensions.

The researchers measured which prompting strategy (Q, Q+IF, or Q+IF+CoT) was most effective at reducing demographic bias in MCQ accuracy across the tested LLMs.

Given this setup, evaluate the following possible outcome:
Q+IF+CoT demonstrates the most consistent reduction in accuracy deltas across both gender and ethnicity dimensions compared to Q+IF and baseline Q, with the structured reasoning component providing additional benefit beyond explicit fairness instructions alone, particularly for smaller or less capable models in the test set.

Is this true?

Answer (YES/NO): NO